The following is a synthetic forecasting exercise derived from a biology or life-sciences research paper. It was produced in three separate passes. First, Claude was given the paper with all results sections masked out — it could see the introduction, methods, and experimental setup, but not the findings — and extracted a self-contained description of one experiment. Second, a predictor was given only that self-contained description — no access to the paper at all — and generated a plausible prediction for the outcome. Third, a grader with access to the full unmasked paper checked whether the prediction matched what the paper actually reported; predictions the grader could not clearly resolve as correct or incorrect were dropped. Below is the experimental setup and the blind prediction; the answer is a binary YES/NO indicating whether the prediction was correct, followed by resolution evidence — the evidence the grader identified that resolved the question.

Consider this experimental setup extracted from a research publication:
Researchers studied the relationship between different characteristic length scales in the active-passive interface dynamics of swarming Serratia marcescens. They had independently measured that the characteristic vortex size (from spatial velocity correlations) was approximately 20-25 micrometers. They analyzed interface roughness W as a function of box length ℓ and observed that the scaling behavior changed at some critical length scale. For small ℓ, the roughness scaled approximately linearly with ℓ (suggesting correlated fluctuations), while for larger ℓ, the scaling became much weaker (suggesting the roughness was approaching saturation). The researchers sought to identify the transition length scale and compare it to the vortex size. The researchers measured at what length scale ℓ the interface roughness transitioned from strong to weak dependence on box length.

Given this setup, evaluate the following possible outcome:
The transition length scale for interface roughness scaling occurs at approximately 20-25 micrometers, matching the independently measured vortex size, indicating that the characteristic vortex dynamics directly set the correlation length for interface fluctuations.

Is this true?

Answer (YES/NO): NO